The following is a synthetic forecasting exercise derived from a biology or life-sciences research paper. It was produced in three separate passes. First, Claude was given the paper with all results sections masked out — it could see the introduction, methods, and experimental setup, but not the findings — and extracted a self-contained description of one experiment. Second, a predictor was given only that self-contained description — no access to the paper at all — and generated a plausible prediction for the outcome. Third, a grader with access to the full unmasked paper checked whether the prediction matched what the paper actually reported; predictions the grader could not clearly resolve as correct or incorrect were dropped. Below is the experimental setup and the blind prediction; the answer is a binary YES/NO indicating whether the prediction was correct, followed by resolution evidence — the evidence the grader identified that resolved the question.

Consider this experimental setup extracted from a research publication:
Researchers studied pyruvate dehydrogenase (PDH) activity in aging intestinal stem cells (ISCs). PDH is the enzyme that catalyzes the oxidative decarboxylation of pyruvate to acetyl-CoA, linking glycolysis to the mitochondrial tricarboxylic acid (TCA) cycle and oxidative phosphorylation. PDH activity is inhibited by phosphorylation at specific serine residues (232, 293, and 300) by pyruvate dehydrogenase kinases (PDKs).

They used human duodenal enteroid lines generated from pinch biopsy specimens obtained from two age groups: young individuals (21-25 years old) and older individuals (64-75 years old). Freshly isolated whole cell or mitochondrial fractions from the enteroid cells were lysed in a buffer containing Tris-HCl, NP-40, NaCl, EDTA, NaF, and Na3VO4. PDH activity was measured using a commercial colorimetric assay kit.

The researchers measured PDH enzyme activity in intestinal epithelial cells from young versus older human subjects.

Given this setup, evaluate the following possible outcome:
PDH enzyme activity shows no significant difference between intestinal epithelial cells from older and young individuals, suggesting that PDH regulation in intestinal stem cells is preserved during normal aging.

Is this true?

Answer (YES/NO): NO